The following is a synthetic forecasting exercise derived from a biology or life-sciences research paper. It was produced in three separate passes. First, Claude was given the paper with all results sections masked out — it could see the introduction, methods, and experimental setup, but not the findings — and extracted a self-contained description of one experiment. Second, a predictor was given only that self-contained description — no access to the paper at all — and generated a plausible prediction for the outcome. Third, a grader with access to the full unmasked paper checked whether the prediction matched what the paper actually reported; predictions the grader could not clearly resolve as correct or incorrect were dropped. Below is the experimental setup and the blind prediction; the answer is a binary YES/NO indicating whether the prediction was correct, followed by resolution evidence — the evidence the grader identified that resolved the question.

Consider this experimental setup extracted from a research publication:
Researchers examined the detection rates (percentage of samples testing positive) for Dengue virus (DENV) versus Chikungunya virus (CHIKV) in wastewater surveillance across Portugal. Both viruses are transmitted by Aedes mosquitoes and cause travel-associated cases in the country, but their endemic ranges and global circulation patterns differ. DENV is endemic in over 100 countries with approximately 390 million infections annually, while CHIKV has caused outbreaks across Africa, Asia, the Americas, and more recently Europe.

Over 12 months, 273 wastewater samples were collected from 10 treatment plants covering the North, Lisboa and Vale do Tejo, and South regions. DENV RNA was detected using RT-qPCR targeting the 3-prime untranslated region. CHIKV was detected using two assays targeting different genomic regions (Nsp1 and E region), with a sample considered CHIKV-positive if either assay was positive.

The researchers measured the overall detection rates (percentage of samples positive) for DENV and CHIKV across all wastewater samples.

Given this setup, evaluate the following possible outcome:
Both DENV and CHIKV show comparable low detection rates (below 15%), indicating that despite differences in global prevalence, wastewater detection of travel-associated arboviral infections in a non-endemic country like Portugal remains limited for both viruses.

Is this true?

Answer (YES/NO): NO